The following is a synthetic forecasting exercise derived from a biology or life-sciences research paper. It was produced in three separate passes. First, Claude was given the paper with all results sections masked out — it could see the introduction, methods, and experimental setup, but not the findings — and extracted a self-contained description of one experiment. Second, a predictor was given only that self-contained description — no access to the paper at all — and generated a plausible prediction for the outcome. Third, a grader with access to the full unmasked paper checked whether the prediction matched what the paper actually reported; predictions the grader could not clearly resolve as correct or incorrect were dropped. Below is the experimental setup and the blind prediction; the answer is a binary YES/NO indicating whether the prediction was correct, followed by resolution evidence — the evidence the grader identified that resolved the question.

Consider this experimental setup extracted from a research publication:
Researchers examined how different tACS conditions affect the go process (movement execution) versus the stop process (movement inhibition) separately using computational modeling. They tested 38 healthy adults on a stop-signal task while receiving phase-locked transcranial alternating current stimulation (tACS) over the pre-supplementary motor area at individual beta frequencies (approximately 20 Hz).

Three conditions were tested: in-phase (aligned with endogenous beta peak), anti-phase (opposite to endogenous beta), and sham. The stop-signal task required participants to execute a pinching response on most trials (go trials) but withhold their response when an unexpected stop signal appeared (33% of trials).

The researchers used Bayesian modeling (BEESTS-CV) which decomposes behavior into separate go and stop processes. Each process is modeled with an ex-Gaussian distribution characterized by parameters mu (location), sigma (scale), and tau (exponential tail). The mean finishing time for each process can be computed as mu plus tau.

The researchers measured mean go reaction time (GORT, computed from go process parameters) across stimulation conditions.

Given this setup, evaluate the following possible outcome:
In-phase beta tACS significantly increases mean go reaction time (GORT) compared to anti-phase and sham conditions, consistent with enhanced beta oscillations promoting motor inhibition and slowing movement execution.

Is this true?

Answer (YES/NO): NO